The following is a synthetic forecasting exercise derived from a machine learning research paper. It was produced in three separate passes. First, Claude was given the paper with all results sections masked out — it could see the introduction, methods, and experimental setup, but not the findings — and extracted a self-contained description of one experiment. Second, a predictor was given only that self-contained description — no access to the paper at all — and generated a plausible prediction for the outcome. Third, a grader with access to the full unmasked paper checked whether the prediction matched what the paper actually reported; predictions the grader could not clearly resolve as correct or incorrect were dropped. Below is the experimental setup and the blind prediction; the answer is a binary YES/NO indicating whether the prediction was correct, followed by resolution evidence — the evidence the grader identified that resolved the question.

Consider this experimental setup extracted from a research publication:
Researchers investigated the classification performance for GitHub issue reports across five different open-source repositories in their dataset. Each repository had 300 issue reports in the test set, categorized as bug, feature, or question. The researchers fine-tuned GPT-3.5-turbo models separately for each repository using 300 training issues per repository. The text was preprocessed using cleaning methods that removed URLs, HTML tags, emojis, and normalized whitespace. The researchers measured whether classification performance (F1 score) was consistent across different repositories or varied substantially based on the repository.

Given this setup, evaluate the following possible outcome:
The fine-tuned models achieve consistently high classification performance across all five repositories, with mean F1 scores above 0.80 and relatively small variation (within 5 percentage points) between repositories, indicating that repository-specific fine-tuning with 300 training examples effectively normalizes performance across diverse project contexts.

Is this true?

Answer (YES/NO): NO